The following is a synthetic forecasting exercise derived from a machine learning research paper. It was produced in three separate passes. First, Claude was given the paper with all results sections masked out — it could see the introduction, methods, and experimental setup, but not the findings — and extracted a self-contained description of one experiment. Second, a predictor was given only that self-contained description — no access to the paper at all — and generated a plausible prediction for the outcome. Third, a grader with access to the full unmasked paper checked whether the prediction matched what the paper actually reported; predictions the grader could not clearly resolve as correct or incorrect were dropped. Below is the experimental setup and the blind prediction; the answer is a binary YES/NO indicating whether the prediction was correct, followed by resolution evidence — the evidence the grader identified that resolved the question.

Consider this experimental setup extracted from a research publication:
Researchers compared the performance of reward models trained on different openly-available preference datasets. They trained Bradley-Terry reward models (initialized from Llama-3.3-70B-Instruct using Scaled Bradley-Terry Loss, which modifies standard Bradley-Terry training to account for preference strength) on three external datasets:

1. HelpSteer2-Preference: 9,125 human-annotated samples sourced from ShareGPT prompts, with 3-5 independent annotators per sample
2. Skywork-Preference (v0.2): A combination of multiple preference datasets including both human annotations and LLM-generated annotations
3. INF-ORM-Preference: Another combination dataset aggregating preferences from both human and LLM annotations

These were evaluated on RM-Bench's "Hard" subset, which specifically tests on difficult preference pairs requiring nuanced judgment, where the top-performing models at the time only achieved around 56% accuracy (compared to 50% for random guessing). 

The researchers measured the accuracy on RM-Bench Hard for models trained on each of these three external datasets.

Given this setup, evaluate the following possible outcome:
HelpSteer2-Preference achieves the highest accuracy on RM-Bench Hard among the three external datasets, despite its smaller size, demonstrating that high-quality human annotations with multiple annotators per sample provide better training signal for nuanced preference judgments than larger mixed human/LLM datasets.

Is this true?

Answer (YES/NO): NO